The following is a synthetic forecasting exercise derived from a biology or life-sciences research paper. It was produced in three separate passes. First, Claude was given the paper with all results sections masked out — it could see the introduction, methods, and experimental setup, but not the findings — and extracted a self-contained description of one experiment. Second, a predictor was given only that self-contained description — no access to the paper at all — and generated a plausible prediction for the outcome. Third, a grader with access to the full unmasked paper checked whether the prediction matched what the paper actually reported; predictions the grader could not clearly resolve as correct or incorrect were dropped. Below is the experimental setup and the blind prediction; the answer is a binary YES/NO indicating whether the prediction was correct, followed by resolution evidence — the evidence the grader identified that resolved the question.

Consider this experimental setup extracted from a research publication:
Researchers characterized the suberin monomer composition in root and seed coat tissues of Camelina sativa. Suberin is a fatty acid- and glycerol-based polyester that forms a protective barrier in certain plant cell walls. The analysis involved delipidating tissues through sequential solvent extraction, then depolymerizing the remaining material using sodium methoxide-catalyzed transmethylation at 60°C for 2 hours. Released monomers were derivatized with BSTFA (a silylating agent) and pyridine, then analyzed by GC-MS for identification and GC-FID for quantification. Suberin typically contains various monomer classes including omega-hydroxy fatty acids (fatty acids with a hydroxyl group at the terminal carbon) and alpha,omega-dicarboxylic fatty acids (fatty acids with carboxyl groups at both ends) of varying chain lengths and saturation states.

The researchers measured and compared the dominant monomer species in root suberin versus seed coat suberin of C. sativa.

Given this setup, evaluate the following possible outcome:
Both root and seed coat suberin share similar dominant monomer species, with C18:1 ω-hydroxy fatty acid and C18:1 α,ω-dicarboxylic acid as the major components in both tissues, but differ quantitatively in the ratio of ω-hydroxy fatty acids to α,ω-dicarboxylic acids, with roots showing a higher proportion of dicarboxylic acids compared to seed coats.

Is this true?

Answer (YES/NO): NO